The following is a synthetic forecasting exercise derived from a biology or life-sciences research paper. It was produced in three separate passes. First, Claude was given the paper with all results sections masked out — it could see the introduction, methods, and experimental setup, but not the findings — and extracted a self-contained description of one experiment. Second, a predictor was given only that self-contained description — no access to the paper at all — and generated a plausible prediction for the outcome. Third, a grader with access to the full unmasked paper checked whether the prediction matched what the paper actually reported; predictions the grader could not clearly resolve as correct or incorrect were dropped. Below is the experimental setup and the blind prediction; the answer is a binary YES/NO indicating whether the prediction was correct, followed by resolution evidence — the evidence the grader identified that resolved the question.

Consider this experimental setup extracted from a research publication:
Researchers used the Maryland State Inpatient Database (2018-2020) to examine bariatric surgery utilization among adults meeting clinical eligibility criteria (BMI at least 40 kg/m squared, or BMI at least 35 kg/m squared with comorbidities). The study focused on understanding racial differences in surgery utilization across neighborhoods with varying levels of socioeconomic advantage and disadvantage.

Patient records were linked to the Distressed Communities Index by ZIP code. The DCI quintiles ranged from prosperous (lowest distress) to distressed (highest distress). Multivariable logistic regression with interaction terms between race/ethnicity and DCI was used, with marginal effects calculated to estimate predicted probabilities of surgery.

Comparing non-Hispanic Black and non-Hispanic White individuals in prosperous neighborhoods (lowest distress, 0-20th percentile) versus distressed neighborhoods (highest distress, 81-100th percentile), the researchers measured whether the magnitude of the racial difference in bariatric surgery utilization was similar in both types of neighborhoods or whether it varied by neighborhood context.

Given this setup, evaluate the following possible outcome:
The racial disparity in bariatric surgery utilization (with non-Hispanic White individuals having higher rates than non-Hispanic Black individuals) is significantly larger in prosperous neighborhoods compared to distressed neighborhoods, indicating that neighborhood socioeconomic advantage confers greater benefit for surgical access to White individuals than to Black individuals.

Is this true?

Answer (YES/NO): NO